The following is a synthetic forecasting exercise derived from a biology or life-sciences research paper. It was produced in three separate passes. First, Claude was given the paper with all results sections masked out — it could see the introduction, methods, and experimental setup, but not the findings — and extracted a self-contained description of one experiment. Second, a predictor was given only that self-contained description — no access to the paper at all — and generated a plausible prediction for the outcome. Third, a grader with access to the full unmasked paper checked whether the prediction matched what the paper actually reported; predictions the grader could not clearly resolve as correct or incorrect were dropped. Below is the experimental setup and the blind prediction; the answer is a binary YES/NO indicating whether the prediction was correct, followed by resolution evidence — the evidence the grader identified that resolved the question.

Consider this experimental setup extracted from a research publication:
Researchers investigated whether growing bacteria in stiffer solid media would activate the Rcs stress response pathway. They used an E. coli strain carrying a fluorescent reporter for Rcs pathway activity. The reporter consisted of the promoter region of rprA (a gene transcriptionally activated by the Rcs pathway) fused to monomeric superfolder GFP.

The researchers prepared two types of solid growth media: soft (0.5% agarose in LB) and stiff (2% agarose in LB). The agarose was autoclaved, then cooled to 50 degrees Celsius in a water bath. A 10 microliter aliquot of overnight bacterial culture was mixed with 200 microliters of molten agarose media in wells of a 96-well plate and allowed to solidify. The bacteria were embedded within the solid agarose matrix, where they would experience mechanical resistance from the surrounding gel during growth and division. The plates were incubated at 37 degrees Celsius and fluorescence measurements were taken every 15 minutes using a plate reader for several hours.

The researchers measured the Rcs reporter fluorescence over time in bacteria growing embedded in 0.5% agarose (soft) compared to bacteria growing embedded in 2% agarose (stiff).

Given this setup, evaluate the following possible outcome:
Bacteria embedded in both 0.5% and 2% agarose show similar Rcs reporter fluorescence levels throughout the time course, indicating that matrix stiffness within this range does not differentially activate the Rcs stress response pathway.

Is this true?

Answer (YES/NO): NO